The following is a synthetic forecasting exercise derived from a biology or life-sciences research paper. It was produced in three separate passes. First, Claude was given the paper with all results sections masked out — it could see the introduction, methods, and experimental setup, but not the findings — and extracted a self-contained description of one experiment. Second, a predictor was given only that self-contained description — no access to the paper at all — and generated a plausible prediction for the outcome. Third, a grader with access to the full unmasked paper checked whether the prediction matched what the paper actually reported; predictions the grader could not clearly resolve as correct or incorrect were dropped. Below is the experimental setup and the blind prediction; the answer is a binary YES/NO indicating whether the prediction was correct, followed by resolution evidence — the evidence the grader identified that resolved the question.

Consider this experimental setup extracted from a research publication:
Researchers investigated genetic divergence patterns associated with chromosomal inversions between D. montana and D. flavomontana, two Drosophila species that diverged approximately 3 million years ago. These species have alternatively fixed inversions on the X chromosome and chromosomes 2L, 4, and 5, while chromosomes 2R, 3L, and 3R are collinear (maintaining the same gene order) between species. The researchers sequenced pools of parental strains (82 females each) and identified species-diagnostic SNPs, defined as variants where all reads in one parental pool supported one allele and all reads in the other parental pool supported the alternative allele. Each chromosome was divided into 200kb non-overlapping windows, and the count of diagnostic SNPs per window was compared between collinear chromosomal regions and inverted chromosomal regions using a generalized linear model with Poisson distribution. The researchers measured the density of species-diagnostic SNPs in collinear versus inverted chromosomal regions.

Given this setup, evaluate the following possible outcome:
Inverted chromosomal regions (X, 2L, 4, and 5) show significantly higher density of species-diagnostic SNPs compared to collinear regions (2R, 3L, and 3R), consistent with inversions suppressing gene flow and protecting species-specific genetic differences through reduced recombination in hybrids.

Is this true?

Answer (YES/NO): YES